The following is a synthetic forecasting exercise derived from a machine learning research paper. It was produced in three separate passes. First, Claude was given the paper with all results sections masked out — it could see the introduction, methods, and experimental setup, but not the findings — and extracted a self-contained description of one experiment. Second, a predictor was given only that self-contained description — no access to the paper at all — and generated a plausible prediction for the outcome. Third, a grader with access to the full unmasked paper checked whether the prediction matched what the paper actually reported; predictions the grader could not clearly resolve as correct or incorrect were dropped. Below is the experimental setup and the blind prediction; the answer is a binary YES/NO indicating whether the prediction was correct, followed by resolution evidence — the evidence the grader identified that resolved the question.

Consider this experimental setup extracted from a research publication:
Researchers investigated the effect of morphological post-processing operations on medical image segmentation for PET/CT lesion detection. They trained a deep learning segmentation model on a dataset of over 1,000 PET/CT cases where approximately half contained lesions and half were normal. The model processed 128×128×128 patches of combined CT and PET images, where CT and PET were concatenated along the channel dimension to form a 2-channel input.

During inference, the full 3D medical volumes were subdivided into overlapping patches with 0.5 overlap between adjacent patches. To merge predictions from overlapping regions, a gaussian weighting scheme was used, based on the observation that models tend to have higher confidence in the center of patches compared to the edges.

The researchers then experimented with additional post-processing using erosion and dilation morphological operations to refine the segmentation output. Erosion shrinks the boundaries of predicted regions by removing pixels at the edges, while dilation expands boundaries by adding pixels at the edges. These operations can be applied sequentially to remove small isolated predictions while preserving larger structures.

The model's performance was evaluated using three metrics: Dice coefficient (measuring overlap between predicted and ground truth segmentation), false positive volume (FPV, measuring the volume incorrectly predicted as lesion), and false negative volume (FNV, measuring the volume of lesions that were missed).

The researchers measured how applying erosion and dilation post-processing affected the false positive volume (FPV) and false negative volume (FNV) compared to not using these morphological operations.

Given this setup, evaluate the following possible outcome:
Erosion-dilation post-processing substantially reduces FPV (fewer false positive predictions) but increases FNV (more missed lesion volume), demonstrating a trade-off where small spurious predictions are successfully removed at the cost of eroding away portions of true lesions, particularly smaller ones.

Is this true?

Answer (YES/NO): YES